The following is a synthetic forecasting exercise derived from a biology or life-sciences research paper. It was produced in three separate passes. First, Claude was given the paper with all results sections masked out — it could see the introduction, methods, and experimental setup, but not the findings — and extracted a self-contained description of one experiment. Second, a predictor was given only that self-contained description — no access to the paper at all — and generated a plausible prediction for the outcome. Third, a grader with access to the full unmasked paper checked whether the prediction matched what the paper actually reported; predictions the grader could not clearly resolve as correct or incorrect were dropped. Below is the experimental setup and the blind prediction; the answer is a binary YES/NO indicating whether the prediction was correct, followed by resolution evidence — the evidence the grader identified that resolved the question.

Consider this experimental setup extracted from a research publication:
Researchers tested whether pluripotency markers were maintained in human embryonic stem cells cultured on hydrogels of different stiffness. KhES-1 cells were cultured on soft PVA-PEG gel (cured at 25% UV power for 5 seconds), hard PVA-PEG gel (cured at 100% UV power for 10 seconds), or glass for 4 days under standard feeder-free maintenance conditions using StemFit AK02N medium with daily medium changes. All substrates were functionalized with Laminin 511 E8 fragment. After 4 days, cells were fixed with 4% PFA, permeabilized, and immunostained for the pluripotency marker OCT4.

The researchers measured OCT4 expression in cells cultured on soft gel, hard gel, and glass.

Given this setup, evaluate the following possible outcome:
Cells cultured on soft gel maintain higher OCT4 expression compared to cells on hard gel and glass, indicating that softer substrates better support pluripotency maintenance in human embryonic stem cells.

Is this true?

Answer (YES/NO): NO